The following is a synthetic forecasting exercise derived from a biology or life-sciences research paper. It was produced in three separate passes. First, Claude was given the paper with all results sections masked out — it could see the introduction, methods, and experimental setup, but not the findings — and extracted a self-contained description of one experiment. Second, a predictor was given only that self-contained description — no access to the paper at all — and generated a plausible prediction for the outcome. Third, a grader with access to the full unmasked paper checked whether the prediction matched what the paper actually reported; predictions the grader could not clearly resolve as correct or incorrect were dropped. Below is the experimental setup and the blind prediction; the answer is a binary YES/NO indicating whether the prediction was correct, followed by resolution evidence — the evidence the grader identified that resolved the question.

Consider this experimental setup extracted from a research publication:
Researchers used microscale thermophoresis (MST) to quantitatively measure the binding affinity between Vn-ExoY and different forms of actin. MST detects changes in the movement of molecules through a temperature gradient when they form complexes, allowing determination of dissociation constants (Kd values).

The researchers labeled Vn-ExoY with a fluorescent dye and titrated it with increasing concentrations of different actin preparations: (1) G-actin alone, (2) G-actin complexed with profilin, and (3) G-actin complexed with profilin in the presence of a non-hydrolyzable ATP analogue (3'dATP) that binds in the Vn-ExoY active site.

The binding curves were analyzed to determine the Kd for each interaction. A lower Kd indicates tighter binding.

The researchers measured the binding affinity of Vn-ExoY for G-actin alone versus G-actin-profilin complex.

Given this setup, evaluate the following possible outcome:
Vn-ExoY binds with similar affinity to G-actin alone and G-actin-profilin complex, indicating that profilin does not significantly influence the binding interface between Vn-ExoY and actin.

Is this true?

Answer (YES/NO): YES